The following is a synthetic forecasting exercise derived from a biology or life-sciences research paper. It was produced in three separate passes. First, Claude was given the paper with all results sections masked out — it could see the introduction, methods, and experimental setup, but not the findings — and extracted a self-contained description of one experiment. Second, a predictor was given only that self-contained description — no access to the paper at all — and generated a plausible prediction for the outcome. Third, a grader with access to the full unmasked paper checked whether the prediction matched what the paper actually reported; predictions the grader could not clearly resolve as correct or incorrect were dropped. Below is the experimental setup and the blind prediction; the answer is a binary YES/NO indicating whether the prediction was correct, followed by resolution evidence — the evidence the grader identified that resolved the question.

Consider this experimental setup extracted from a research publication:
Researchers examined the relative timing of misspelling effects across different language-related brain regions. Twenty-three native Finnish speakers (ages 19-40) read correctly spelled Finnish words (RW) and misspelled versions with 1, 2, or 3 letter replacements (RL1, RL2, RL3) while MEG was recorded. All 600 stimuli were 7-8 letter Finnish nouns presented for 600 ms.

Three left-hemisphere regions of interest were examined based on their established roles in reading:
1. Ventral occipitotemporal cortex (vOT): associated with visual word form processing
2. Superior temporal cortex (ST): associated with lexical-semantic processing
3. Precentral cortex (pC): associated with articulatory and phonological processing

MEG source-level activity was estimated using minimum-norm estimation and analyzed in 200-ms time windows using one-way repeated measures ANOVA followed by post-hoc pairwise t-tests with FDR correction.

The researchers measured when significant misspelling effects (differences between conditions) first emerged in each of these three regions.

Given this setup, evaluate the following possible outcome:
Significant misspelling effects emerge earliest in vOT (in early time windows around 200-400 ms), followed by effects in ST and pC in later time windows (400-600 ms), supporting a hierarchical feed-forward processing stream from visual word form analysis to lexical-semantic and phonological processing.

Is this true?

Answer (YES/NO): NO